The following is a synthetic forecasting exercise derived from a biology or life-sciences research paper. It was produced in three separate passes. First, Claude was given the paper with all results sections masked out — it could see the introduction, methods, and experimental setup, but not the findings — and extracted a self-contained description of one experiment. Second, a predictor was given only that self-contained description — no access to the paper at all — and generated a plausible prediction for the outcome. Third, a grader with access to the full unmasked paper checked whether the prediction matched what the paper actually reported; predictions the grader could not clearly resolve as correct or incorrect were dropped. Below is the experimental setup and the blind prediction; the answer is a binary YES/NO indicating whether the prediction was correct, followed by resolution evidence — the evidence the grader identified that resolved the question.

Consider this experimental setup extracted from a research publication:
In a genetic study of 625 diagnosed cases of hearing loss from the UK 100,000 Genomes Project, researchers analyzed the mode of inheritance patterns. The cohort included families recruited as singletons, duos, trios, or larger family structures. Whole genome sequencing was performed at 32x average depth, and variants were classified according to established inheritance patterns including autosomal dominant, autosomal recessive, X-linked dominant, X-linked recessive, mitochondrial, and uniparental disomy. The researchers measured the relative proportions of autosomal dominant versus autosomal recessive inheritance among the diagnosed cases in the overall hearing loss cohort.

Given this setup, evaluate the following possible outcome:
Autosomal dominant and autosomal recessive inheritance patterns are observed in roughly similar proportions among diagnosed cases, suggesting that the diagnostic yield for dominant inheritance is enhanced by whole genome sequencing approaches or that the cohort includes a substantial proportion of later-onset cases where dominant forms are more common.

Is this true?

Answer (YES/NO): YES